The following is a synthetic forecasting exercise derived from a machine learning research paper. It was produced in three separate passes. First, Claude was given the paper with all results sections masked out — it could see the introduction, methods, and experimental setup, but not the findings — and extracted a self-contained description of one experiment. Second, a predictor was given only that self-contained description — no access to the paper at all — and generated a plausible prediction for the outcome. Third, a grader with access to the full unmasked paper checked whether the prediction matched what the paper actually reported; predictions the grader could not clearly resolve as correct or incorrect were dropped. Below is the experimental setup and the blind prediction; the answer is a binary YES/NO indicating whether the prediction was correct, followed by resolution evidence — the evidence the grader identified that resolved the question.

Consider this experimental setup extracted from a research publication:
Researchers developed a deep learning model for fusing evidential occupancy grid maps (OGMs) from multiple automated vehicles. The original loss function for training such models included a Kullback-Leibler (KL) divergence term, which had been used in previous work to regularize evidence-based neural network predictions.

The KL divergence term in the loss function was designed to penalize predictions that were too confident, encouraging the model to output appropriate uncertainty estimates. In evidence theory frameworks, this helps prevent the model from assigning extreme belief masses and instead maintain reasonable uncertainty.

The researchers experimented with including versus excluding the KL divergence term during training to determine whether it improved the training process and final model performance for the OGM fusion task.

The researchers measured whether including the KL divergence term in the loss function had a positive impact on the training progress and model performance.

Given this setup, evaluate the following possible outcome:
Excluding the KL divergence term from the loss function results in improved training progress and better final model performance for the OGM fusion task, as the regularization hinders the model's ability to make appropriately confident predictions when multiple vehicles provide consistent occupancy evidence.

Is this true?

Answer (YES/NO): NO